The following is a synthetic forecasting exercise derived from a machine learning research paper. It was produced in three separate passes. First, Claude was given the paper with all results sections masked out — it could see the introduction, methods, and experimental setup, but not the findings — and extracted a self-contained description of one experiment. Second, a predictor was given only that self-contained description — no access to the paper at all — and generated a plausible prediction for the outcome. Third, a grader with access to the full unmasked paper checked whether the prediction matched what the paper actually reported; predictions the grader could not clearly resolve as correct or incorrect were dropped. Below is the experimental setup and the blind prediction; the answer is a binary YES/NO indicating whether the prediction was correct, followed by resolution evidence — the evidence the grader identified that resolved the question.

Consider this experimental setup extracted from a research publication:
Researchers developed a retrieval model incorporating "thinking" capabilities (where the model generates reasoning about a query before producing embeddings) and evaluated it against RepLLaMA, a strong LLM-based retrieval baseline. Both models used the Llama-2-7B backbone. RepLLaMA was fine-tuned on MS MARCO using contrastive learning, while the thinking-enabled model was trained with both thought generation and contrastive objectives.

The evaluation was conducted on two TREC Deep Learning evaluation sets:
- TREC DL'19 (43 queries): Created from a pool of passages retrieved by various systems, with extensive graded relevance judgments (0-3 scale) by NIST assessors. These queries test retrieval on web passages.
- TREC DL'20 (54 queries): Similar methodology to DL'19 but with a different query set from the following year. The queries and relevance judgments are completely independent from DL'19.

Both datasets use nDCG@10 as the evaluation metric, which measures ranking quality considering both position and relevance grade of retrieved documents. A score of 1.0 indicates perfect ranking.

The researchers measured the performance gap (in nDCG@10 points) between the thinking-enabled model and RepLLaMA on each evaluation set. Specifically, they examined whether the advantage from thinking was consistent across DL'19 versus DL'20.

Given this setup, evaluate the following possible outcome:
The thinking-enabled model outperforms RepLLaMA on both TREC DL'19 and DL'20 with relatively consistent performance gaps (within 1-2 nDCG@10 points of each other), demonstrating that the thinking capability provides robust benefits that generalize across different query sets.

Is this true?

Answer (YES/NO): YES